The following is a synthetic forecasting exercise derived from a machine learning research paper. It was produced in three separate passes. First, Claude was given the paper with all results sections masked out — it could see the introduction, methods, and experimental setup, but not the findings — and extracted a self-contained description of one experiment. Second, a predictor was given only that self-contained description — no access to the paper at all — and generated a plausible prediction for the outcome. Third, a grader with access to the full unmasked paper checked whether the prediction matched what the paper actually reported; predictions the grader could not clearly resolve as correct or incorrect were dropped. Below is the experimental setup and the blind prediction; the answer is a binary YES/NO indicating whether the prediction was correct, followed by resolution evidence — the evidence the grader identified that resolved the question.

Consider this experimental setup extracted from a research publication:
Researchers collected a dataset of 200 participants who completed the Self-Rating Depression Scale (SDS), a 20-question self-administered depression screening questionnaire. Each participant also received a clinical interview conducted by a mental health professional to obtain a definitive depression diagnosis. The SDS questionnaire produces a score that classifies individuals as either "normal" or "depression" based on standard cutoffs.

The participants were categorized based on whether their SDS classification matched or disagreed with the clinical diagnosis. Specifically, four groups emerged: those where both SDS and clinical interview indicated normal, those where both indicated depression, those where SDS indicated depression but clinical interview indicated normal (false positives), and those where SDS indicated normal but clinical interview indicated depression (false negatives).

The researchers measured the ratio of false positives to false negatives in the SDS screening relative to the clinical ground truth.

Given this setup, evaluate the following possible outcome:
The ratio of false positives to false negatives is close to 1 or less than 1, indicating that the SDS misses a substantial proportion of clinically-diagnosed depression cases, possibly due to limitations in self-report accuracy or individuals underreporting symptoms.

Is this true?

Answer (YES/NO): YES